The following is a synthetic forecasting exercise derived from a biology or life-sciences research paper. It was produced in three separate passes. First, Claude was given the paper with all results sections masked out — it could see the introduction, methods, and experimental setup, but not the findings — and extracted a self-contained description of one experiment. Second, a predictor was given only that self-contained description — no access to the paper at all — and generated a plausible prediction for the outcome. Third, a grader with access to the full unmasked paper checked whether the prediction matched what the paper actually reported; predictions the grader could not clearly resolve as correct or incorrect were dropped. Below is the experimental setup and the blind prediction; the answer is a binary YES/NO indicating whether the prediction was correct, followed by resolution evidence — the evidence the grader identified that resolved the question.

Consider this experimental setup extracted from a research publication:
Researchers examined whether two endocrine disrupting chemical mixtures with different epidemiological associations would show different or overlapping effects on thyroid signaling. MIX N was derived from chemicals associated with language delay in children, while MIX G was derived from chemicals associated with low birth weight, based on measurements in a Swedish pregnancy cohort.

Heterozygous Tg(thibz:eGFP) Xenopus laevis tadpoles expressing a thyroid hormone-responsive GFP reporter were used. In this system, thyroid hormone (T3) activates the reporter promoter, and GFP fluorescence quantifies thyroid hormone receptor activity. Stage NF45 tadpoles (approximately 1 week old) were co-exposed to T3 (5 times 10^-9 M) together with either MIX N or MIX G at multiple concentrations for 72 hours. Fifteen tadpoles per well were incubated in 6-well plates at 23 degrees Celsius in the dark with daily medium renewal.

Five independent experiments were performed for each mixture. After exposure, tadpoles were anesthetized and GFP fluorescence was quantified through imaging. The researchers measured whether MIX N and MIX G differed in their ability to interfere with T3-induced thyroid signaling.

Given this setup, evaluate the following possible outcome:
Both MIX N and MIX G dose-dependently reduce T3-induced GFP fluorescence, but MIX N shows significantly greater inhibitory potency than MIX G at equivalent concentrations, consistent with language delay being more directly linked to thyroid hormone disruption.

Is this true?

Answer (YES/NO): NO